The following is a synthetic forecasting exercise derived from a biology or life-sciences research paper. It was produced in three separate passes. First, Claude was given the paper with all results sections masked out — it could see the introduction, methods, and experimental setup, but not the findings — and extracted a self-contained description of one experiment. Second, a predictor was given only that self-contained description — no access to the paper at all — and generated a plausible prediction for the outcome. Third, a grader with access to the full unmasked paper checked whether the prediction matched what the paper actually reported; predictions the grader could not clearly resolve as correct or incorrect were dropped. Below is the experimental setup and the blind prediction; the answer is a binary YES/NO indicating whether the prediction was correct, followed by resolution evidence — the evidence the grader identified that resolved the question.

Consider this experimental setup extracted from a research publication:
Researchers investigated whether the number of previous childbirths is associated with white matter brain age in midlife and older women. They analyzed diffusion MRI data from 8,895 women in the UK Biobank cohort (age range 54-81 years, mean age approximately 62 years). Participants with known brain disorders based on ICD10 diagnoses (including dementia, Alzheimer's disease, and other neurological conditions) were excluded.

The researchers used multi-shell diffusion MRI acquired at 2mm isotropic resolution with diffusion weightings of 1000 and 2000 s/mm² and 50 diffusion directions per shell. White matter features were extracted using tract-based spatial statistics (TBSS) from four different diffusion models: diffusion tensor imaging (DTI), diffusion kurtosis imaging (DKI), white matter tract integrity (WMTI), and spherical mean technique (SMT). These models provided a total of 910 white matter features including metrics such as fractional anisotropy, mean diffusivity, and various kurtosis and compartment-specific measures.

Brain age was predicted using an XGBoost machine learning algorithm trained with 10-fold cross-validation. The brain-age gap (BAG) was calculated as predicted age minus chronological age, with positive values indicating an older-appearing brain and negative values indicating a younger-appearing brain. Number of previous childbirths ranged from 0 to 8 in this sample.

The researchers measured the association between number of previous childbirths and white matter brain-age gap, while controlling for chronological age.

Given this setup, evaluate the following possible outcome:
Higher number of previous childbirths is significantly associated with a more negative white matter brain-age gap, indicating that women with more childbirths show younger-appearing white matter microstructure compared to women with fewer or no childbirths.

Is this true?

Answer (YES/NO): YES